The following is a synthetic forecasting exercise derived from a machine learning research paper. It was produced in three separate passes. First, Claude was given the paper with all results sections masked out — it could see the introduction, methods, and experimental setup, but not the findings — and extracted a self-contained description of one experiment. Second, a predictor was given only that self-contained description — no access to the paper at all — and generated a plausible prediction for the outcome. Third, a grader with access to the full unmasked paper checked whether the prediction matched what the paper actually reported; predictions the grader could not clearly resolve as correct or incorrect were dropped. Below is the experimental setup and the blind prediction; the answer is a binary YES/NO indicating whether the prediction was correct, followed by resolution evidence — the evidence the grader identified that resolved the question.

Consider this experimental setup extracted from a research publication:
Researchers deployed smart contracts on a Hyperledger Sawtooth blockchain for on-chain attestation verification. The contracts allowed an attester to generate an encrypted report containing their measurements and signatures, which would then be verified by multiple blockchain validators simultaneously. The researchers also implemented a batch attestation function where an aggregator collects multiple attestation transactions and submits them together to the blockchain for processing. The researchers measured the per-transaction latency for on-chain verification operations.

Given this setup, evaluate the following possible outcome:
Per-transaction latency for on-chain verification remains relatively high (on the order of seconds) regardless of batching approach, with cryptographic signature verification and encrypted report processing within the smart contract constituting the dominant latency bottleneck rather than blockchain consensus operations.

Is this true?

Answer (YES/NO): NO